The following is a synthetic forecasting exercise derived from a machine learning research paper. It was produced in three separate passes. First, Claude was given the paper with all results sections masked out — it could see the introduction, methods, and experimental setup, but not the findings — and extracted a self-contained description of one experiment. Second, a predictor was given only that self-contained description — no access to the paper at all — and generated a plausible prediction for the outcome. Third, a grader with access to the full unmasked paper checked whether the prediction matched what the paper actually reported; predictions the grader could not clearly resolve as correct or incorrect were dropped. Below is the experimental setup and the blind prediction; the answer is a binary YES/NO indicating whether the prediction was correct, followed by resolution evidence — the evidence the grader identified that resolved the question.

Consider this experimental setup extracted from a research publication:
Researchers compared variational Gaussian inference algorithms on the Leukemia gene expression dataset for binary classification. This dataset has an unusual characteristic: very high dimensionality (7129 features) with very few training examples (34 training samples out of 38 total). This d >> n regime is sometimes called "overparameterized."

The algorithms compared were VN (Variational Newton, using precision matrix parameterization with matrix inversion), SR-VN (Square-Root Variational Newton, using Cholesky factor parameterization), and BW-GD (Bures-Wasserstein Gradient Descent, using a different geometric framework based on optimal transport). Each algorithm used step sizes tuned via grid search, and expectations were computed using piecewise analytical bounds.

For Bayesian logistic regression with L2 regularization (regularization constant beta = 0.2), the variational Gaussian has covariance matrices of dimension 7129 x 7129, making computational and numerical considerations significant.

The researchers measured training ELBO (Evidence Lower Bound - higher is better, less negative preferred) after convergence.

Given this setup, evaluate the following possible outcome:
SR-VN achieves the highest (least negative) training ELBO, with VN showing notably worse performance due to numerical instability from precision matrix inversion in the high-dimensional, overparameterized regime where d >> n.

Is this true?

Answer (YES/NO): NO